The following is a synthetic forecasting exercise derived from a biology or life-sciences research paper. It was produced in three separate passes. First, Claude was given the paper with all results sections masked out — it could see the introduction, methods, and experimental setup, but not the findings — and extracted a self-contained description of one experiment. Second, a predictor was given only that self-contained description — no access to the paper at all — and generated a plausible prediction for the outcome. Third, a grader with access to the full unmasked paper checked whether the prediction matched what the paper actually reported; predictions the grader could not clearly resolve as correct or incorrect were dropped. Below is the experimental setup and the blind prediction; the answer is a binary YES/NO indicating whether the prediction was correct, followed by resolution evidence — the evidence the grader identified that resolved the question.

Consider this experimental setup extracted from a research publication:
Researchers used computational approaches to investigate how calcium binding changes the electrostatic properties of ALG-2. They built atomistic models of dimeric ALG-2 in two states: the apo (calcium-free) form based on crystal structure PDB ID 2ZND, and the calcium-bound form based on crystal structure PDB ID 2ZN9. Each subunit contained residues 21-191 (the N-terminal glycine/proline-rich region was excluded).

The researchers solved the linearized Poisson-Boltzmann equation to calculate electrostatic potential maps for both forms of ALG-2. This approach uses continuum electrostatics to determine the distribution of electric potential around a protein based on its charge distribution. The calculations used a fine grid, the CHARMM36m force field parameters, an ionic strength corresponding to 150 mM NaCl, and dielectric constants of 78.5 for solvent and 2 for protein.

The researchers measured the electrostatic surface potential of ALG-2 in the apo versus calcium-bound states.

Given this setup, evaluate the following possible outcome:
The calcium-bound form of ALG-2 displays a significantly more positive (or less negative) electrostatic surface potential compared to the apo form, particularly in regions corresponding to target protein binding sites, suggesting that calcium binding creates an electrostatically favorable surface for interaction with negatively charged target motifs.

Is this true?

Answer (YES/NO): NO